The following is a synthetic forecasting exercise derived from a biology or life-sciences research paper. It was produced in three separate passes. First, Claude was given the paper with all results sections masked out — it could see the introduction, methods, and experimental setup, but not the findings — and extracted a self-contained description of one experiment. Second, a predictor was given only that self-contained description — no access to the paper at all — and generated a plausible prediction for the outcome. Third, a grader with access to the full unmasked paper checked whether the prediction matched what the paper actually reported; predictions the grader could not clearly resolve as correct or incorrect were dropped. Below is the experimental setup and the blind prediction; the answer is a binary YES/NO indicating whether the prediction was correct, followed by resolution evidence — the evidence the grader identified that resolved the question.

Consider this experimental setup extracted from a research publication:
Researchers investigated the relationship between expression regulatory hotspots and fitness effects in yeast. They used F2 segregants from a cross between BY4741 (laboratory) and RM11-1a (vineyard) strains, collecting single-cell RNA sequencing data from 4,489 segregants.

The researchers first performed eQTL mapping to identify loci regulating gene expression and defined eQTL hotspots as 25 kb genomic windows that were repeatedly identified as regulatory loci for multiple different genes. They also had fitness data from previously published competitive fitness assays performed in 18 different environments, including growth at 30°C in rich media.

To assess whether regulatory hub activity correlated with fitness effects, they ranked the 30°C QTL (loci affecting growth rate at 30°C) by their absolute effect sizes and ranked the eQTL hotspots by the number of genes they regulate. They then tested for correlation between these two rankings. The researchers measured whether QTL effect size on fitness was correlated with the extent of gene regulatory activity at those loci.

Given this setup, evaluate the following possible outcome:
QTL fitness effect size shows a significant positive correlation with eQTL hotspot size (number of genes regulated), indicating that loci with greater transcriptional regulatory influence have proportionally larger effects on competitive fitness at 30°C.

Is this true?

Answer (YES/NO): YES